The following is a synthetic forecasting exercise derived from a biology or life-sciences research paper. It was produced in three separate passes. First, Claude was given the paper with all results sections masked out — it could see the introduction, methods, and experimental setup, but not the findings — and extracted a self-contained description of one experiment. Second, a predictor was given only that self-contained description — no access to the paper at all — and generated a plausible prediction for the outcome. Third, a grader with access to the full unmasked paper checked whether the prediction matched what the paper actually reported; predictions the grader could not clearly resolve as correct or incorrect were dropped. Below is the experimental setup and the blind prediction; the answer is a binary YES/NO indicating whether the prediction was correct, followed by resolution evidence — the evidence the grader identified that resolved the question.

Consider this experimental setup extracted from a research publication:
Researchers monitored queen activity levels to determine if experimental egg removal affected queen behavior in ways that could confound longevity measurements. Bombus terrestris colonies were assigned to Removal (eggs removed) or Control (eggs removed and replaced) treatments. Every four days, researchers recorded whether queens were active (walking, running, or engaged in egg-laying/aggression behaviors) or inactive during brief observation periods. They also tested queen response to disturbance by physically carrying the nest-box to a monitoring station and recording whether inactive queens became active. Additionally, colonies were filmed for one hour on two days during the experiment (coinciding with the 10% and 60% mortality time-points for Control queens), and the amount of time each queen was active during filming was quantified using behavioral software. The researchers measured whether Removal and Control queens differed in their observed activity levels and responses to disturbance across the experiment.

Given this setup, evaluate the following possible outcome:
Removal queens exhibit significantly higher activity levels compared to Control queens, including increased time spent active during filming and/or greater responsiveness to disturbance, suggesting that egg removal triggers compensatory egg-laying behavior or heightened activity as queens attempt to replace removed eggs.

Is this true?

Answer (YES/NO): NO